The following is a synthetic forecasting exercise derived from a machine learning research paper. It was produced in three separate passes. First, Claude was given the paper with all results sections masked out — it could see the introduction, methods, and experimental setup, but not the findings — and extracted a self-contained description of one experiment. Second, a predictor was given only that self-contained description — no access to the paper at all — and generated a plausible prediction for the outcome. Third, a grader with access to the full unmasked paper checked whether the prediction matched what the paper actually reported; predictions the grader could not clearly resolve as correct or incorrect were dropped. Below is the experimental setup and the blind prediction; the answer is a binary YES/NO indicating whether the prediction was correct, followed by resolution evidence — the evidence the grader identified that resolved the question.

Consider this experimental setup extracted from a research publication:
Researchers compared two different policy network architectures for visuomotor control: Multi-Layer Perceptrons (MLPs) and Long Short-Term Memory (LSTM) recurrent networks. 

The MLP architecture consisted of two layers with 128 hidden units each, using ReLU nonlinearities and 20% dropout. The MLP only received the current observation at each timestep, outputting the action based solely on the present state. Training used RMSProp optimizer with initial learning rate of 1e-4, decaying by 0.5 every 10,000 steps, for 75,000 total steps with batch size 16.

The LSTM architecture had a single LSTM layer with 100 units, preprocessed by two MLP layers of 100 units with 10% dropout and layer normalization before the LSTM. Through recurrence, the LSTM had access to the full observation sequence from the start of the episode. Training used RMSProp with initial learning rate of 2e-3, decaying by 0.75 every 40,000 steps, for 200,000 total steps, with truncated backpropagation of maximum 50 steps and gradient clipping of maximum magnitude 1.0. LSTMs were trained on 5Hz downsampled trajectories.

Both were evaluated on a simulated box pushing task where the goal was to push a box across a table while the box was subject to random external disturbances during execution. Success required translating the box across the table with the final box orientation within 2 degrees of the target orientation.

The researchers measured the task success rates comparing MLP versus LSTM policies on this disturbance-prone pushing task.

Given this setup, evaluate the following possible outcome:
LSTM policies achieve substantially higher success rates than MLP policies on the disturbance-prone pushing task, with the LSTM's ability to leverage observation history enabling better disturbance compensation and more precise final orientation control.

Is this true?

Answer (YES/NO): YES